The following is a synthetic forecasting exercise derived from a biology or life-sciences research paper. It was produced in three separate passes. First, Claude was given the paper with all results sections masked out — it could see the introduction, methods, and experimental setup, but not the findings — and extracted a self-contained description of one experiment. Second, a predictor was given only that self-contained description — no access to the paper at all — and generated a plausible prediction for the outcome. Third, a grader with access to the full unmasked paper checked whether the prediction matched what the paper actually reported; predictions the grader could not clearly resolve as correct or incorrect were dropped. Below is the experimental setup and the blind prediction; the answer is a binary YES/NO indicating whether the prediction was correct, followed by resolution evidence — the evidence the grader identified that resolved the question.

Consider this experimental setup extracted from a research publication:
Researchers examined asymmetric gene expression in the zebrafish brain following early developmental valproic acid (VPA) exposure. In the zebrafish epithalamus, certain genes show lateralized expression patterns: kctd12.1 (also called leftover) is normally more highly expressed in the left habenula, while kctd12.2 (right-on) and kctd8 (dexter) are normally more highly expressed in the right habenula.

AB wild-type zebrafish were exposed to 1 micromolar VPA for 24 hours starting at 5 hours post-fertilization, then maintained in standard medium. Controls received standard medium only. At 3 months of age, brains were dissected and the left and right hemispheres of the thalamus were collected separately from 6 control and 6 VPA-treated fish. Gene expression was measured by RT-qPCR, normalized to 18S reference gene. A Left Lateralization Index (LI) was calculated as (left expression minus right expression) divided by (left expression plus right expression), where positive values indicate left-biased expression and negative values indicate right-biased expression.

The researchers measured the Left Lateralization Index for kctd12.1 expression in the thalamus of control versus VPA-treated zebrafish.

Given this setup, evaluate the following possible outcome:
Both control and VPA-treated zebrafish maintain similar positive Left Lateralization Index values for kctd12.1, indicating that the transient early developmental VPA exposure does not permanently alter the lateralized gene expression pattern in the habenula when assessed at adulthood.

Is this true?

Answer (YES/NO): NO